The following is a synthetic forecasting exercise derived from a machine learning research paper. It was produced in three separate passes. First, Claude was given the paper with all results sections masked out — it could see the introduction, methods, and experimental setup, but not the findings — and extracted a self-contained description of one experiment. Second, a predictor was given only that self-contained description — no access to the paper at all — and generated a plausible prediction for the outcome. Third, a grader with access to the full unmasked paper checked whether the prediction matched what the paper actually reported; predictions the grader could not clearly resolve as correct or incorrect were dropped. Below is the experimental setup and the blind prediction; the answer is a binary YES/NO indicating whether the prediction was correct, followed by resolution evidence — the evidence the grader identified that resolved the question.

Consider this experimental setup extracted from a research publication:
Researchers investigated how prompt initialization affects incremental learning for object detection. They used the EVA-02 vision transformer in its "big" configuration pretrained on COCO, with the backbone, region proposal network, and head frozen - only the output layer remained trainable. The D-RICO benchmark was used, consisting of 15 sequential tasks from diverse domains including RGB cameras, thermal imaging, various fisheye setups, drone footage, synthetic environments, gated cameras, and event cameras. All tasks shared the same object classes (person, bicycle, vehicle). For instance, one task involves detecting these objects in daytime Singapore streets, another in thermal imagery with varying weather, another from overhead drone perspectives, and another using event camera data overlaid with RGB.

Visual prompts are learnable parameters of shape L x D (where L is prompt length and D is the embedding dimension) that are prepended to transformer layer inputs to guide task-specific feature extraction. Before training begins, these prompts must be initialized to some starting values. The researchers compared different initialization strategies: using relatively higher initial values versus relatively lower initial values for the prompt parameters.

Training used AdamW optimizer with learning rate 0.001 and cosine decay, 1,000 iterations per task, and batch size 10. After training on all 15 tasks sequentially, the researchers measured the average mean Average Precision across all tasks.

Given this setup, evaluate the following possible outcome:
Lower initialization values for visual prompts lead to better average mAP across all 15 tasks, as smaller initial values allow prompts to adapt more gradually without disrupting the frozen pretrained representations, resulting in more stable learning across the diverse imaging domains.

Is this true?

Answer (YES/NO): YES